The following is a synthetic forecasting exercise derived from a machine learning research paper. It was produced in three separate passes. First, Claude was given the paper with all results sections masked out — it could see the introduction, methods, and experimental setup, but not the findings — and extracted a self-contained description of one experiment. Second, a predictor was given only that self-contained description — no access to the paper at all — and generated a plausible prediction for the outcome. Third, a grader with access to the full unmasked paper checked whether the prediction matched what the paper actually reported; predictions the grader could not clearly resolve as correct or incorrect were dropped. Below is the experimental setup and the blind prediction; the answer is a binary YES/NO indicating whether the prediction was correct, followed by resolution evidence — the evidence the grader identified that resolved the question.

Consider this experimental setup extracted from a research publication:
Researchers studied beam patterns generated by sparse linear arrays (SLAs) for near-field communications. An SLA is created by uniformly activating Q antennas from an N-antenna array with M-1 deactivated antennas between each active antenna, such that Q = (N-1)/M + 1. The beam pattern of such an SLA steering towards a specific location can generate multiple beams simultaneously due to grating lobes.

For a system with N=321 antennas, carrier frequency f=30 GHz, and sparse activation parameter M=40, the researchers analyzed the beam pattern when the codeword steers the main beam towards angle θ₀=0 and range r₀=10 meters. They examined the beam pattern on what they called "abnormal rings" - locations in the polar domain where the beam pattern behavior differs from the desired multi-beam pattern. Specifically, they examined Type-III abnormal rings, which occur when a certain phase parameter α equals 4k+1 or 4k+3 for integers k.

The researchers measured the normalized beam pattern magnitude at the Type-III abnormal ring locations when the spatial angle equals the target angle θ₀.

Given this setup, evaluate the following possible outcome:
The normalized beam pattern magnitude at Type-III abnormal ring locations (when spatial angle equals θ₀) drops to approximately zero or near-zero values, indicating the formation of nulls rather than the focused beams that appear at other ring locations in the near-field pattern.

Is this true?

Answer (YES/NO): NO